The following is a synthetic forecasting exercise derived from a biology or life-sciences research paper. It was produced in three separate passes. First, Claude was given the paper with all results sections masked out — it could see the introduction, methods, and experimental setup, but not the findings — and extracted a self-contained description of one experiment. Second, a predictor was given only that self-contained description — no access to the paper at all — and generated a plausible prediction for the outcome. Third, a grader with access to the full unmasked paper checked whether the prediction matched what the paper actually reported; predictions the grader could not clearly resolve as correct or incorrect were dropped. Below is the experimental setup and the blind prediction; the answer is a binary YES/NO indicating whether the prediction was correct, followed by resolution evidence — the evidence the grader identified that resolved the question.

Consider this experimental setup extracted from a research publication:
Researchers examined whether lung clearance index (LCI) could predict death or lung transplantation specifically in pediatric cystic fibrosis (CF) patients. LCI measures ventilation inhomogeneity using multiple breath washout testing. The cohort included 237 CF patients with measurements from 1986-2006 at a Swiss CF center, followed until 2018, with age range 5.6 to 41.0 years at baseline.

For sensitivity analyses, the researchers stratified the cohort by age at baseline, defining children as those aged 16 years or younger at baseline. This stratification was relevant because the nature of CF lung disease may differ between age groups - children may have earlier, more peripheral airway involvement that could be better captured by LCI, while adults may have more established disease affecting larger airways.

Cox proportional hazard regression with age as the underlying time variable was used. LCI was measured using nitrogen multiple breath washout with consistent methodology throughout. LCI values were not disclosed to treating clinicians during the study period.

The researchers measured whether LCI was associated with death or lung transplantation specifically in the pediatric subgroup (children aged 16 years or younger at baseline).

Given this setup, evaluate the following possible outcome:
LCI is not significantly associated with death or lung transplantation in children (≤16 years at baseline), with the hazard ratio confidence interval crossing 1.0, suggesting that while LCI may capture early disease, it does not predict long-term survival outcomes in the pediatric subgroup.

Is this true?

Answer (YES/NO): NO